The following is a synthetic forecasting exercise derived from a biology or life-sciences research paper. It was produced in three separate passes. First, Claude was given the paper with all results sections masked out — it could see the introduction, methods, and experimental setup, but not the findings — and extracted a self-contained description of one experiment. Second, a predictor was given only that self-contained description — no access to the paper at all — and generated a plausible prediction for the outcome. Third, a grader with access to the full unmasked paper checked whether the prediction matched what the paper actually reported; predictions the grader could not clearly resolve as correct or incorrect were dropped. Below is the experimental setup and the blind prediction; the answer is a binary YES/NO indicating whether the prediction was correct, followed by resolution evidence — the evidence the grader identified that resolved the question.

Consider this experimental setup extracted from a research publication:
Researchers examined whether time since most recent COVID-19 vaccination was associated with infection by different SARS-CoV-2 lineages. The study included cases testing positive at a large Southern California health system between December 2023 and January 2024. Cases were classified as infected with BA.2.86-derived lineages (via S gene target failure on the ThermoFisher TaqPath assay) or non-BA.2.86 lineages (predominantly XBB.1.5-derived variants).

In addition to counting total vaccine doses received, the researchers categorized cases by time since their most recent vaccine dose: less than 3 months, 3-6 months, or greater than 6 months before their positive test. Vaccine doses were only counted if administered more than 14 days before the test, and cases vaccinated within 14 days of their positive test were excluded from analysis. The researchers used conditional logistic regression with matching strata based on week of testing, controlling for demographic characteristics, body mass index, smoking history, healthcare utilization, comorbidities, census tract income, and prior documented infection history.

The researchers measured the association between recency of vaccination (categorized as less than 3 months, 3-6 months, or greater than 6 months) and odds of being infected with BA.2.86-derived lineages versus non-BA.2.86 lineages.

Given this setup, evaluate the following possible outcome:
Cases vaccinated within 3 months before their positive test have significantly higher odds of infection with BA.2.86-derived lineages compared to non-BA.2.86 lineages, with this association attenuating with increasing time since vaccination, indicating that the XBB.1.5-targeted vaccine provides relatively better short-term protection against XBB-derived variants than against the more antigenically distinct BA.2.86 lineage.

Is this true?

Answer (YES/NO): NO